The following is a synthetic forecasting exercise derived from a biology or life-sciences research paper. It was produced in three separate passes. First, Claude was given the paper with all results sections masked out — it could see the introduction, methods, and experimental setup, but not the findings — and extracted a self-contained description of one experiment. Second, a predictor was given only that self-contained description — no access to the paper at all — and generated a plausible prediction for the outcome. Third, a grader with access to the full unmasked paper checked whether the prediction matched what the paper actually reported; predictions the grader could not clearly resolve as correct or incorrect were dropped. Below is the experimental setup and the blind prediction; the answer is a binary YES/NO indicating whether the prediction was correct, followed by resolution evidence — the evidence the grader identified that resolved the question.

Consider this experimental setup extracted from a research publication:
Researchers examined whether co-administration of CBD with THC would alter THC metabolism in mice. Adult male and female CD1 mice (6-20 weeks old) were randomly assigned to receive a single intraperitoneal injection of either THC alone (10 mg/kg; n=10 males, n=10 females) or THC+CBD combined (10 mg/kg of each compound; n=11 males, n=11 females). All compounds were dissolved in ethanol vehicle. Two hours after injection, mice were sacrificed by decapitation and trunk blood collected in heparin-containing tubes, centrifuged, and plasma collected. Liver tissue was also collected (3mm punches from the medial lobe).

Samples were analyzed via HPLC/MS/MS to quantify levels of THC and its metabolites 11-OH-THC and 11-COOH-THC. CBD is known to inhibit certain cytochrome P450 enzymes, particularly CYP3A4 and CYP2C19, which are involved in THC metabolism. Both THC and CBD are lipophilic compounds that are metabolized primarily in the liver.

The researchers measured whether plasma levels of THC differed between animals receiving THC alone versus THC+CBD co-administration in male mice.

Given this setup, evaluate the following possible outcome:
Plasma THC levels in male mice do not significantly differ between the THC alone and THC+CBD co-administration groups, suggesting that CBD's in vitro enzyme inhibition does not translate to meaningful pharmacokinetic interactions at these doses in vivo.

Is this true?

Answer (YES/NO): YES